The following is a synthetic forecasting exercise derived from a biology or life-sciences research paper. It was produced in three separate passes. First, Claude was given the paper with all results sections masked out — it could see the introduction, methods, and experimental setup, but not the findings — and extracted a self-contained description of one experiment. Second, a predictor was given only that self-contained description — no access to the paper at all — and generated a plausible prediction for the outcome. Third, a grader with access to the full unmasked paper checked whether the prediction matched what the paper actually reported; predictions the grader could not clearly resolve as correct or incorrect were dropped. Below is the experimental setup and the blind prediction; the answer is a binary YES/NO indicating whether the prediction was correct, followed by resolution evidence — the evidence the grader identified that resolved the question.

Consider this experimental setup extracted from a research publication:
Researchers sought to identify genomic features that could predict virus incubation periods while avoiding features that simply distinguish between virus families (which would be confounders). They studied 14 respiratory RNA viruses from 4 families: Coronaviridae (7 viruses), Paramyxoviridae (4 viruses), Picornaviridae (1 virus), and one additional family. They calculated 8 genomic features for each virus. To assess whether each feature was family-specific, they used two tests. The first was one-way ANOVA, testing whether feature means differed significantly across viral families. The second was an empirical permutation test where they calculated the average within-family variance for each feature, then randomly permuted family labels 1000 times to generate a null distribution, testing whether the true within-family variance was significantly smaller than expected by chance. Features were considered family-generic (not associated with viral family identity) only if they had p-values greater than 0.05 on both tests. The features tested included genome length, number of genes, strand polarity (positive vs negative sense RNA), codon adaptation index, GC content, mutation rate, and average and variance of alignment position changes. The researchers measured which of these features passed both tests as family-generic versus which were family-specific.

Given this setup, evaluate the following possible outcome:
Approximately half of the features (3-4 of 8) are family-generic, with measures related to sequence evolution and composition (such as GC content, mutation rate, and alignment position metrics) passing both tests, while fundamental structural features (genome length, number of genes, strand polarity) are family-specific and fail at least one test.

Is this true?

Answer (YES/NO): NO